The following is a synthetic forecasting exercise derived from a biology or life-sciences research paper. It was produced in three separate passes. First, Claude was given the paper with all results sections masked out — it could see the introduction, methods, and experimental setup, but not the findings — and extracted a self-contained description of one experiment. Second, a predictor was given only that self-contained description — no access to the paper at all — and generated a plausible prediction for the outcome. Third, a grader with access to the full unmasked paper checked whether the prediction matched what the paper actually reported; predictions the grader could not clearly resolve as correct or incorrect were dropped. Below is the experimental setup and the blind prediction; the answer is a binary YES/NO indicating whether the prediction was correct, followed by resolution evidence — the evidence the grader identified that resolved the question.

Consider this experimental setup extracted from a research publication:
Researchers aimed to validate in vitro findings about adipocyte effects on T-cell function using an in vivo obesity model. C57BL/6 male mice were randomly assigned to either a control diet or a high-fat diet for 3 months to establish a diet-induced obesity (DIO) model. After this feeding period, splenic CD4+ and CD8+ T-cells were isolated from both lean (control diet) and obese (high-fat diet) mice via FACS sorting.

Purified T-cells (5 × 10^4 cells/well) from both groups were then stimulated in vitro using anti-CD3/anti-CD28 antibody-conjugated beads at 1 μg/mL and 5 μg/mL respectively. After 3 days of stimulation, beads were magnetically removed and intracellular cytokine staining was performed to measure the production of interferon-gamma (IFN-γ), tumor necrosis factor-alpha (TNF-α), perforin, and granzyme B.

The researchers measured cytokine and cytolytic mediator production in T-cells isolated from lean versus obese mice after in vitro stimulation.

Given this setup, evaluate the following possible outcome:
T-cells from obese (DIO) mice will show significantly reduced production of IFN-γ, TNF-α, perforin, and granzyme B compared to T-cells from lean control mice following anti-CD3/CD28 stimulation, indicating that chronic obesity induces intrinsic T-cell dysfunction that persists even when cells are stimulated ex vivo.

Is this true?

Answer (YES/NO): YES